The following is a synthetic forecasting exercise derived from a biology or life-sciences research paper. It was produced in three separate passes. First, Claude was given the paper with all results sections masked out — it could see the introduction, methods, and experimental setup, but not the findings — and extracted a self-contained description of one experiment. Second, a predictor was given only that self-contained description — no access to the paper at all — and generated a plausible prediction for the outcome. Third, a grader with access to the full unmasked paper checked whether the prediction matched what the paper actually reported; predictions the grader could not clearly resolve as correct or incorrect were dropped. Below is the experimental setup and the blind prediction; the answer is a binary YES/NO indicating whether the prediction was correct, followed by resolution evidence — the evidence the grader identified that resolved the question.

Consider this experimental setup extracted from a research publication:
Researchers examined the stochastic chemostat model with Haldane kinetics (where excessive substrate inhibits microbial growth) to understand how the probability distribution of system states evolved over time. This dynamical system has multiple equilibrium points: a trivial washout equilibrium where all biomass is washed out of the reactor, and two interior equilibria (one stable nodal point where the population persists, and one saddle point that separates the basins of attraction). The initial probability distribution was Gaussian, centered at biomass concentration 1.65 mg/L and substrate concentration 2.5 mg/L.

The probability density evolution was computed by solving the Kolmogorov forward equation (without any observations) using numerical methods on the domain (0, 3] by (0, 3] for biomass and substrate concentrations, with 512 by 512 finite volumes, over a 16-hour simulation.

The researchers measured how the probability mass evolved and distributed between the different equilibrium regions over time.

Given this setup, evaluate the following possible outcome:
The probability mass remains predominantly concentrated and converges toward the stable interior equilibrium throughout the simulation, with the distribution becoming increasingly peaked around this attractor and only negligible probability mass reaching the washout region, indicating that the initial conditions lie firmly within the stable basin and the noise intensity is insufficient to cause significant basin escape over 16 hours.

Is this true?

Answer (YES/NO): NO